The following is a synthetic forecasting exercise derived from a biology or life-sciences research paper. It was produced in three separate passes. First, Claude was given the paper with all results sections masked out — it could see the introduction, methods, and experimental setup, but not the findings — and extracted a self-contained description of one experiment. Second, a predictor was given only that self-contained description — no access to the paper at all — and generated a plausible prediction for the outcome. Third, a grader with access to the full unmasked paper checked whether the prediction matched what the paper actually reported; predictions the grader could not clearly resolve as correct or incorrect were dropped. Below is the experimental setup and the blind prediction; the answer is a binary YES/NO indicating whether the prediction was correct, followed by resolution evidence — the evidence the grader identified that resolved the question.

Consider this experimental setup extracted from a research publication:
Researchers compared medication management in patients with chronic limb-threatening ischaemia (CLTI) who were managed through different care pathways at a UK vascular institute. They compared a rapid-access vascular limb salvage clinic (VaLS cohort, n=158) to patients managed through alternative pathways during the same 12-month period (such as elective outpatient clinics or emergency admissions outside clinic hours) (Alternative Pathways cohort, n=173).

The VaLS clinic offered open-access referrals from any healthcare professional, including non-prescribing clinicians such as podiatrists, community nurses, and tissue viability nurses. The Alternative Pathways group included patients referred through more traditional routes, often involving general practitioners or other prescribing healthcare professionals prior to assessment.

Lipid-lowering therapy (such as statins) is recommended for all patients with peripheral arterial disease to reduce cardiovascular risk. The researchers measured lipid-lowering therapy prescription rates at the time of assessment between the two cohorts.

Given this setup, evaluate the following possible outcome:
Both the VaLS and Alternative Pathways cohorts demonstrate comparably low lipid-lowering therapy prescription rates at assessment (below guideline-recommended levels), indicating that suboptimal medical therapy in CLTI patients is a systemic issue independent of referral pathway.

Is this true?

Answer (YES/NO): NO